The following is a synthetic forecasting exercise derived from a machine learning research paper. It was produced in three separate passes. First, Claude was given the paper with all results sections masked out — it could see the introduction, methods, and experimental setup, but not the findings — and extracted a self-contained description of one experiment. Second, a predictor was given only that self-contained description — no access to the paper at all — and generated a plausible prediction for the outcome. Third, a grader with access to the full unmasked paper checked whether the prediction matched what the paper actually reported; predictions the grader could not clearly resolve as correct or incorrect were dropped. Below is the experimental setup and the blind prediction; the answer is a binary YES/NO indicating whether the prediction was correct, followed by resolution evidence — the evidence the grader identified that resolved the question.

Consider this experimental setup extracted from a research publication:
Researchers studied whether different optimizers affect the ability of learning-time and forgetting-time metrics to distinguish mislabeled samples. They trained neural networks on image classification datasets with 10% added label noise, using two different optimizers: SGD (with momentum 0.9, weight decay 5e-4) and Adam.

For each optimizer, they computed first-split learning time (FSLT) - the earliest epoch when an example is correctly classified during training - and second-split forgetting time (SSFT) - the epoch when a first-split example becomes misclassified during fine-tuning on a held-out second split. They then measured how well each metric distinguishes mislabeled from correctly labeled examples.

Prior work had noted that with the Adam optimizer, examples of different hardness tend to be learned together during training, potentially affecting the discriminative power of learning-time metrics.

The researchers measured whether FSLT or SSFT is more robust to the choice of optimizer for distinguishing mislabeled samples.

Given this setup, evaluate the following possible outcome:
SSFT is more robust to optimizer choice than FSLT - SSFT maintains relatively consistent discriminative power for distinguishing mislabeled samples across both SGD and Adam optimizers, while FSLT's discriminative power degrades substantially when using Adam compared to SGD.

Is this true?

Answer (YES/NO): YES